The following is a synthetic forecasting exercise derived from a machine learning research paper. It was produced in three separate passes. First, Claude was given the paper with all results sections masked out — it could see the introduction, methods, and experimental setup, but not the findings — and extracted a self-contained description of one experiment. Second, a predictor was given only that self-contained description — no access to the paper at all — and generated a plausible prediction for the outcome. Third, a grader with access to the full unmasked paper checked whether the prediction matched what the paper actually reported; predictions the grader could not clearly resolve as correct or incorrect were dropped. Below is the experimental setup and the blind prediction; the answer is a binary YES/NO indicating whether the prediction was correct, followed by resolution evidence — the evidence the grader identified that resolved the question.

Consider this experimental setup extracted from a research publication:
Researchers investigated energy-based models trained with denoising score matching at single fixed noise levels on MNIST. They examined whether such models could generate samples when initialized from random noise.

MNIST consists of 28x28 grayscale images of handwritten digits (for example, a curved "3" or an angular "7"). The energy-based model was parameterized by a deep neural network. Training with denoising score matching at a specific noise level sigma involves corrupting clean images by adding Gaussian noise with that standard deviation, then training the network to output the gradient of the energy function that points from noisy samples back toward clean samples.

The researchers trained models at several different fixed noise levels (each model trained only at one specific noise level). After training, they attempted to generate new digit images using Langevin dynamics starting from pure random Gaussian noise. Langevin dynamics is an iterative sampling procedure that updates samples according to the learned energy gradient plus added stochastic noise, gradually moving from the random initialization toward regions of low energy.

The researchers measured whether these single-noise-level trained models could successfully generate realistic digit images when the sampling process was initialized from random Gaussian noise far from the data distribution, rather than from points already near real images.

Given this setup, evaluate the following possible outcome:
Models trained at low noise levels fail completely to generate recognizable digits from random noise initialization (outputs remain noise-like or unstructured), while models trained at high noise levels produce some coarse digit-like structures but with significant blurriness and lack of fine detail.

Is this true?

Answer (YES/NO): NO